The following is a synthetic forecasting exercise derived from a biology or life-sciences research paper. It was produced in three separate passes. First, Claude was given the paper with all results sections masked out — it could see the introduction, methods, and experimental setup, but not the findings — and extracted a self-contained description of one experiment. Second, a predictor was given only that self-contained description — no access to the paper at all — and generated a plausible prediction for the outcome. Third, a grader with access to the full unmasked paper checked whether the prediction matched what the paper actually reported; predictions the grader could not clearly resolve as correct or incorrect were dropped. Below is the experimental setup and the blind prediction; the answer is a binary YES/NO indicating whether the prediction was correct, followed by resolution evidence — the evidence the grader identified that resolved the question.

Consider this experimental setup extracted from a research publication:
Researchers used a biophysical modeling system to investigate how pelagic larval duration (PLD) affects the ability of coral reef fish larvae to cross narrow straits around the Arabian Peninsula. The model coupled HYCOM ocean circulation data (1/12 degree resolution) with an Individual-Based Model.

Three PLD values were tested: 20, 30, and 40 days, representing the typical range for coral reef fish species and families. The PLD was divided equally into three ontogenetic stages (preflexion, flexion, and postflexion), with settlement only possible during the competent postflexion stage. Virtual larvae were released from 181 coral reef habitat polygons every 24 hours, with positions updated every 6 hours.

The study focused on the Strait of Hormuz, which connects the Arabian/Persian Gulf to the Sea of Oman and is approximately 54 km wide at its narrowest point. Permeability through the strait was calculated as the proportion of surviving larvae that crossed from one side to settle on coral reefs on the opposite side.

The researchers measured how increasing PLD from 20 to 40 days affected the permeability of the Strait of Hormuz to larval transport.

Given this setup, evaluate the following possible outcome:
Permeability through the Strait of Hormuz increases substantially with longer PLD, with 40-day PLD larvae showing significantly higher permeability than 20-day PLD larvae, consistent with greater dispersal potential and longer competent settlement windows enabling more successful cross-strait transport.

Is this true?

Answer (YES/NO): YES